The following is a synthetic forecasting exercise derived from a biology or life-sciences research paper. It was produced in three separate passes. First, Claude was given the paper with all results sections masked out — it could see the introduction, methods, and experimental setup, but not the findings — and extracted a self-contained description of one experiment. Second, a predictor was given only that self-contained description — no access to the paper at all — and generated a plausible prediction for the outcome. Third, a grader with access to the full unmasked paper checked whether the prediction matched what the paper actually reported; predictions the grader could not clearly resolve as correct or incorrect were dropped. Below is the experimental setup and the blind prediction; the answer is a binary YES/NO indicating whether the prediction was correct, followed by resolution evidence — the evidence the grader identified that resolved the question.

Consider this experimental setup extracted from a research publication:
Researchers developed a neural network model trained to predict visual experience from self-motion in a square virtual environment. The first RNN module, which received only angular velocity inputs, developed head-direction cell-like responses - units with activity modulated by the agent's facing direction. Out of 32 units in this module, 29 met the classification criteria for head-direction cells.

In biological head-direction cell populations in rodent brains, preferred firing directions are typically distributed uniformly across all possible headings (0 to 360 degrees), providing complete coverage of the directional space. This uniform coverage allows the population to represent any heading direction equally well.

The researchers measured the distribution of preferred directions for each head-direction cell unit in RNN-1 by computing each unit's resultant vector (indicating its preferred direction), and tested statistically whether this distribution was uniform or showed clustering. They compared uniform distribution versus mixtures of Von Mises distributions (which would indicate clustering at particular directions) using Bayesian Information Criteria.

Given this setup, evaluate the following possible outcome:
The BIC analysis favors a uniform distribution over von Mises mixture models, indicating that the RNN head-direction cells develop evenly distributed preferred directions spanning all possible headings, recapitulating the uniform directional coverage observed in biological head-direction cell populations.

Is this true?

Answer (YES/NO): YES